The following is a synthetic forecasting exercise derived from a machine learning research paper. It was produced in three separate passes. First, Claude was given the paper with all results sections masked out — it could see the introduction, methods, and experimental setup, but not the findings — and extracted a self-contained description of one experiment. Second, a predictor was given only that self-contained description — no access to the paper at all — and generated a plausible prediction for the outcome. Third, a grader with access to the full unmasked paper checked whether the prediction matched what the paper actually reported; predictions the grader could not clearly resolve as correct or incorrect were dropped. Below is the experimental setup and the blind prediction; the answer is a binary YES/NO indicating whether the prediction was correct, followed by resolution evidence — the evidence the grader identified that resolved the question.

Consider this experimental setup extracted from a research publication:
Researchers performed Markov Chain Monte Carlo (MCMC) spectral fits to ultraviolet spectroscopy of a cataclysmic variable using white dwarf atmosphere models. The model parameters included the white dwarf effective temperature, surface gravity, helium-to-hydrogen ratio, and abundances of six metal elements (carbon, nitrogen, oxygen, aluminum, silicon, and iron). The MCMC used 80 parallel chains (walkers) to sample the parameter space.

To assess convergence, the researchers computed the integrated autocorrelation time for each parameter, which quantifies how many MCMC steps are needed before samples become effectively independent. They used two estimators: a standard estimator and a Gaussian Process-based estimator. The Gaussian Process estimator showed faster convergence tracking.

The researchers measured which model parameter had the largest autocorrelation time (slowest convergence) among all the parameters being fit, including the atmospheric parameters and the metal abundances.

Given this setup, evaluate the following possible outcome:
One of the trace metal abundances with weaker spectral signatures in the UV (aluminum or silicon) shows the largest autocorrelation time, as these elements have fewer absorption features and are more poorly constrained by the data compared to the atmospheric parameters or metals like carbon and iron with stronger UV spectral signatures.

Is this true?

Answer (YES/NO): NO